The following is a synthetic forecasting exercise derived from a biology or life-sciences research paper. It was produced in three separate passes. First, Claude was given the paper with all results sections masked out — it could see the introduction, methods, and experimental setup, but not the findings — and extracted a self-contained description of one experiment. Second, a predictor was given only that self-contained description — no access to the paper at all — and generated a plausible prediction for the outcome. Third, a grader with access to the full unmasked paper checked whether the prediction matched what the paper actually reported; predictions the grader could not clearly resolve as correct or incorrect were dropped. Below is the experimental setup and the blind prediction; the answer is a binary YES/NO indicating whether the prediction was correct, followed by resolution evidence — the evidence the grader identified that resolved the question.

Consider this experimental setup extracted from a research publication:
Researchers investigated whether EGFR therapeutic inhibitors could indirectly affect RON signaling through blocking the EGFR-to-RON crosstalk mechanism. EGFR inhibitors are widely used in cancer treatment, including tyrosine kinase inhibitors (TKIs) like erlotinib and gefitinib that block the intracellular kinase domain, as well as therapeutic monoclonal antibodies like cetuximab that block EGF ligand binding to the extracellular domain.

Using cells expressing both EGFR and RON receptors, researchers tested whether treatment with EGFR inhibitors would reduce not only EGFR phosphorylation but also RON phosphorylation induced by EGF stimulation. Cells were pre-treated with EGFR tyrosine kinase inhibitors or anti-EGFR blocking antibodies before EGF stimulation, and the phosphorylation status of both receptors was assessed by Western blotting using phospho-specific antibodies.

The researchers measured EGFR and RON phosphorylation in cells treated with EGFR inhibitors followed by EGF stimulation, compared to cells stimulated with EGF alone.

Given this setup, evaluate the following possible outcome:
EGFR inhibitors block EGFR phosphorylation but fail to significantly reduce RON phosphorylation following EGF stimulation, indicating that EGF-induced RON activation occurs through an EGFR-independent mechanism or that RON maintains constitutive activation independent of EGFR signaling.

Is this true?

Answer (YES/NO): NO